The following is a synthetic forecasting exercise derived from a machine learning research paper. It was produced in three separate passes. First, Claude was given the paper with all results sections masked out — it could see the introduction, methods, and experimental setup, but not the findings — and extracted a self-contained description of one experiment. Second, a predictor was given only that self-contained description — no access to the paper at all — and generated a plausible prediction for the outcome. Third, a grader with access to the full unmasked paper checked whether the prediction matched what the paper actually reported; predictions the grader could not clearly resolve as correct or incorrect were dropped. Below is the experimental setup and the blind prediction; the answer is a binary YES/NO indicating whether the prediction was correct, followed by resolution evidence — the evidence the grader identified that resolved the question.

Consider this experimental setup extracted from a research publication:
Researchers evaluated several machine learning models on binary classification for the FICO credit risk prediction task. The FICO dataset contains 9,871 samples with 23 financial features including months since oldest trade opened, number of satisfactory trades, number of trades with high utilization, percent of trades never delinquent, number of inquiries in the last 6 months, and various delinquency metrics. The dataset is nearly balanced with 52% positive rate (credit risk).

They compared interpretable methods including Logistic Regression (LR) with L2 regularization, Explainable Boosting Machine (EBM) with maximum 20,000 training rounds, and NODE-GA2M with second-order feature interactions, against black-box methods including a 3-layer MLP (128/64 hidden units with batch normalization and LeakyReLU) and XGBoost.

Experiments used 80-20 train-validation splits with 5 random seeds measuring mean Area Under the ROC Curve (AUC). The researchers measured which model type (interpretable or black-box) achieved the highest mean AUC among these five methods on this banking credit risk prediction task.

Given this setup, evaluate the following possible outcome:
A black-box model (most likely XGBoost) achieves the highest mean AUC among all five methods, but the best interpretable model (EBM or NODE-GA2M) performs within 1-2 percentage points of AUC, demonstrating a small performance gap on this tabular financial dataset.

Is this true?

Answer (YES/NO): NO